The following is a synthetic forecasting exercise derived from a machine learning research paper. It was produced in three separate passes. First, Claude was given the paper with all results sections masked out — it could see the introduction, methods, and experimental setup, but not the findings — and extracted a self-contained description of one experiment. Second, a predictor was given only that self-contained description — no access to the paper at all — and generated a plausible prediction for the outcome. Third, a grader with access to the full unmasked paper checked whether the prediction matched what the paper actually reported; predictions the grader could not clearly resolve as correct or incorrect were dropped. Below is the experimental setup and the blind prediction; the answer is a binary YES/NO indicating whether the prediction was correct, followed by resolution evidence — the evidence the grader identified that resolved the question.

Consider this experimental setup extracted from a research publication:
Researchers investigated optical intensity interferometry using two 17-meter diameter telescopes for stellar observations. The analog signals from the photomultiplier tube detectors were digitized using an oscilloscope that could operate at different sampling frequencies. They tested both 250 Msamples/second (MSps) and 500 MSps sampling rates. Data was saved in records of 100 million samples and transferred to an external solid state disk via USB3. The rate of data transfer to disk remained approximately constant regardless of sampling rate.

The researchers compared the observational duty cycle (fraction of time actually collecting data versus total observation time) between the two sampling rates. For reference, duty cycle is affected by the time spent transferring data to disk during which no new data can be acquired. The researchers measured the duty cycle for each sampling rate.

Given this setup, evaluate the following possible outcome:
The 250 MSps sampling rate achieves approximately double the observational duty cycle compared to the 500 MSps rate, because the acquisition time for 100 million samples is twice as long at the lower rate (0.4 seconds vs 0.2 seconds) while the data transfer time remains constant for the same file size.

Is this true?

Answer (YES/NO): YES